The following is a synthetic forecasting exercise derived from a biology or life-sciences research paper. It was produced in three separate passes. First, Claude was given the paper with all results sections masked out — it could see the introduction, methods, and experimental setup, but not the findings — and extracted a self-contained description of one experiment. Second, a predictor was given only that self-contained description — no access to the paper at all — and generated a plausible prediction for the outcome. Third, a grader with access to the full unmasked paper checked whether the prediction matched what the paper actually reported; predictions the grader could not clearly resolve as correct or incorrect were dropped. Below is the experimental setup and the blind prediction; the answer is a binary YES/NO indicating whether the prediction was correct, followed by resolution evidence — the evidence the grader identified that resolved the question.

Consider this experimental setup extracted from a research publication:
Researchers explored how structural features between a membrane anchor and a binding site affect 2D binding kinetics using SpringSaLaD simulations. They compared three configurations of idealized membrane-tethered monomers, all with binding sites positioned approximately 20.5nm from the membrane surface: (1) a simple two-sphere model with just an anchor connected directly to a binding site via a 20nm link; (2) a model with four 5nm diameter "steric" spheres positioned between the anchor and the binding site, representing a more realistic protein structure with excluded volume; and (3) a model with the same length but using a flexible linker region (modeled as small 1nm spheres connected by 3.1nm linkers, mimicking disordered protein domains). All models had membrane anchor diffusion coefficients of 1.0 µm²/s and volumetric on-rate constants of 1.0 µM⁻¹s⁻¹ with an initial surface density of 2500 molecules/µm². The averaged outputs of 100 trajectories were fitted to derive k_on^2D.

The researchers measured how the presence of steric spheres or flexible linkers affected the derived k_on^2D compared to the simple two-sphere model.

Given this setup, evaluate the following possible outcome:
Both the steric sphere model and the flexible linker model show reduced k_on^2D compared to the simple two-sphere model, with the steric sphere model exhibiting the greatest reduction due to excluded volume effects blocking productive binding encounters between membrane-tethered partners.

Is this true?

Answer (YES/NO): NO